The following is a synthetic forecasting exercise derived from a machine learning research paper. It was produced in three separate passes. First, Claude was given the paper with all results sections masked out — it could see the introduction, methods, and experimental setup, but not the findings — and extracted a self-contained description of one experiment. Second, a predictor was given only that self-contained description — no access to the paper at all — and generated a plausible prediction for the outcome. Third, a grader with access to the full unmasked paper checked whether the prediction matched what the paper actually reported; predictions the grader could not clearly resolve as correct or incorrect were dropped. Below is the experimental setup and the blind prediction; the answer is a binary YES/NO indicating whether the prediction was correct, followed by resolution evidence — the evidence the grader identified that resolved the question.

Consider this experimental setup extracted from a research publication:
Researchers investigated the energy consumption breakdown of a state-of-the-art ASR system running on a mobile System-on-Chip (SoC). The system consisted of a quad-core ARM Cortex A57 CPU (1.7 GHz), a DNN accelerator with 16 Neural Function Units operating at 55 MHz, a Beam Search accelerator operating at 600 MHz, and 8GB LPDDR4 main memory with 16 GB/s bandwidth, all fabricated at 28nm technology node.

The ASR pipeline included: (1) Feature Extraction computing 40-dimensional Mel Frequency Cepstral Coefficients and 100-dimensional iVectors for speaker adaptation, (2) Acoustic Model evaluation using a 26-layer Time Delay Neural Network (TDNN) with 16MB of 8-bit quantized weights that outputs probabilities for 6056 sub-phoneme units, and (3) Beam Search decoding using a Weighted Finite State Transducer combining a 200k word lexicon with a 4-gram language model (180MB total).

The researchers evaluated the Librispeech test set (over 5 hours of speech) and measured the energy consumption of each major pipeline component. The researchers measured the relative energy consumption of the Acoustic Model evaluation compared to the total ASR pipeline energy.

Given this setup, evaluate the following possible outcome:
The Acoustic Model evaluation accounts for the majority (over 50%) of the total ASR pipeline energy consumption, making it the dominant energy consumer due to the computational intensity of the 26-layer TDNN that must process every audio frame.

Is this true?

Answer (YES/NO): YES